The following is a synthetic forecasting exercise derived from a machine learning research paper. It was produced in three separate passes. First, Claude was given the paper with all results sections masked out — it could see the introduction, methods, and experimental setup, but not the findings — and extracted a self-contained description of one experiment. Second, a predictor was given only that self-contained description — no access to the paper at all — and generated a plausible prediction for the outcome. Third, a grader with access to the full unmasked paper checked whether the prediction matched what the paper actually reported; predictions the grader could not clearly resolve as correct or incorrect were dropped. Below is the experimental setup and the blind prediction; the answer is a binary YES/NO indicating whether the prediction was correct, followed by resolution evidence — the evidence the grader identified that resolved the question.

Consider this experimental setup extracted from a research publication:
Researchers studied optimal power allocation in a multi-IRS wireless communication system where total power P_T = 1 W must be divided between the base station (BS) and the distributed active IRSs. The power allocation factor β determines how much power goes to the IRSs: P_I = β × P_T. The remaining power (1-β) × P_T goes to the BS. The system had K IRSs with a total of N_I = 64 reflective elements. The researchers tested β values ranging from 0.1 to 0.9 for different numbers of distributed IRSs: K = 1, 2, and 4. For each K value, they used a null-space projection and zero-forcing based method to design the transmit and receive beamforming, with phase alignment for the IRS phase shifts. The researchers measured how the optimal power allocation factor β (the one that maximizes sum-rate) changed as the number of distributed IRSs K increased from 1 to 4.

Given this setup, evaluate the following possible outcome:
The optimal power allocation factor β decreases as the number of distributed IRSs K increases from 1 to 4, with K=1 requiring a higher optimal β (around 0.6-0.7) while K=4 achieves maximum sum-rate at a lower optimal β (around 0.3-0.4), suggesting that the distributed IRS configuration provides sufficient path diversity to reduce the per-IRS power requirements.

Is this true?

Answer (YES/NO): NO